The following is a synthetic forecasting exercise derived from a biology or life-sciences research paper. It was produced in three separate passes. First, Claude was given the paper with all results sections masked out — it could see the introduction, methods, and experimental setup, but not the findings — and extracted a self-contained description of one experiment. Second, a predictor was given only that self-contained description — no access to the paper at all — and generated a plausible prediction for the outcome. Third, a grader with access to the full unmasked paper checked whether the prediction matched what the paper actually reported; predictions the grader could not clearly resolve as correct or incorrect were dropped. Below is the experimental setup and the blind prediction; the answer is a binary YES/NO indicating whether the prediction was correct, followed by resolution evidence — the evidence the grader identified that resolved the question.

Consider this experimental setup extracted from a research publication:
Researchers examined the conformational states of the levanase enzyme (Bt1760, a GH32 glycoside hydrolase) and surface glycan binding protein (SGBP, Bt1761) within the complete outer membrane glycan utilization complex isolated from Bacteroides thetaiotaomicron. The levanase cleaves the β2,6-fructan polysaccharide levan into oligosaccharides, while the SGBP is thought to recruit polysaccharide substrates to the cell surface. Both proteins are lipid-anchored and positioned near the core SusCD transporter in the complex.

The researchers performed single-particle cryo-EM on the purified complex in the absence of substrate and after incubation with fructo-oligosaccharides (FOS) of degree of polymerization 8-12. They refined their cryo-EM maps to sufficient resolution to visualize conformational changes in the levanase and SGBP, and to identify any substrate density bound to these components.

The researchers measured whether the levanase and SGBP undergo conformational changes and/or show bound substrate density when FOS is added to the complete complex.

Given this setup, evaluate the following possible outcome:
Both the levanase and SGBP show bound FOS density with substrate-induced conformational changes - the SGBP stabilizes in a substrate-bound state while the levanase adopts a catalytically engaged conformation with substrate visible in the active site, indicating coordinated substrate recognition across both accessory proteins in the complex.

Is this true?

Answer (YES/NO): NO